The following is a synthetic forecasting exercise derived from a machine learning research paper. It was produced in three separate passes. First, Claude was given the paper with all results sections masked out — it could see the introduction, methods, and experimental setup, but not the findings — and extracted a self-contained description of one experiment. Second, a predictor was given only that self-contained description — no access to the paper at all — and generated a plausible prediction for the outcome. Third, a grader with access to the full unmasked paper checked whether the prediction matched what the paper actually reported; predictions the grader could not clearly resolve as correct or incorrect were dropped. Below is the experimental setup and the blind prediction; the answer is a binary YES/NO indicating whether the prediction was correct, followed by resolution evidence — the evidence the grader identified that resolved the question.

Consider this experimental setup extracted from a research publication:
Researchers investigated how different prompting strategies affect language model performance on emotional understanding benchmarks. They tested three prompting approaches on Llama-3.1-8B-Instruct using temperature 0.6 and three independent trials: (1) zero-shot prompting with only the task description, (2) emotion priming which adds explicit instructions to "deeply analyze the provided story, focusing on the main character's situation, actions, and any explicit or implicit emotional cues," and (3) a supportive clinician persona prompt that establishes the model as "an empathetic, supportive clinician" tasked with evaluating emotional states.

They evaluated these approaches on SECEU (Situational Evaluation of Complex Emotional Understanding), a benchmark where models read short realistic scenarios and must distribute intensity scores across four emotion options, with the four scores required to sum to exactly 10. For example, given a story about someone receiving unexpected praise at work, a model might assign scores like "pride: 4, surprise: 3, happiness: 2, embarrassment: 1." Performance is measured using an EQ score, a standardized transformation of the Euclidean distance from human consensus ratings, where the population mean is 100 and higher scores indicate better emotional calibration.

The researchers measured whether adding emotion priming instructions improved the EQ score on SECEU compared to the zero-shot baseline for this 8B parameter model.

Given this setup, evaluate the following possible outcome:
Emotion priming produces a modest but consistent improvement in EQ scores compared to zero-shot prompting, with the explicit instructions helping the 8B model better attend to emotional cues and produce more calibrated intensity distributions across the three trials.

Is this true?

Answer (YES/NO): YES